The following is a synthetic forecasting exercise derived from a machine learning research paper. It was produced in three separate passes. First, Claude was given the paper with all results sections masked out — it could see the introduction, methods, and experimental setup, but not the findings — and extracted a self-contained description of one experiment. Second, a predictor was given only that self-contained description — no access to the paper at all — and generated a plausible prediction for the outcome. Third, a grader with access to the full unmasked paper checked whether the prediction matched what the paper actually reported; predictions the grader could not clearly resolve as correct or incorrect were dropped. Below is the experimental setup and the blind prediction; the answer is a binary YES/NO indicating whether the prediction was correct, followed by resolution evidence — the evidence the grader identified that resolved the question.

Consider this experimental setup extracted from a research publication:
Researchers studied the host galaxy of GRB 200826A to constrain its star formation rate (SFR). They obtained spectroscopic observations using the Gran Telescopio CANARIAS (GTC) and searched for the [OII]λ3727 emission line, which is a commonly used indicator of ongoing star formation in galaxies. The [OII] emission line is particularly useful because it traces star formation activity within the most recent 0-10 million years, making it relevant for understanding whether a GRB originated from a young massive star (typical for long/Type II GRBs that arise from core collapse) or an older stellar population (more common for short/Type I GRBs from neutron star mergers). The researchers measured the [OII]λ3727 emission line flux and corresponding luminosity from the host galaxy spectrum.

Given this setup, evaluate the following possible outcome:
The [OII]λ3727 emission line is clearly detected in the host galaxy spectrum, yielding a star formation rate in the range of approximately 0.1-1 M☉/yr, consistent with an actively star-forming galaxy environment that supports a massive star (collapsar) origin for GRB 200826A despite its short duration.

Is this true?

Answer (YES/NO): NO